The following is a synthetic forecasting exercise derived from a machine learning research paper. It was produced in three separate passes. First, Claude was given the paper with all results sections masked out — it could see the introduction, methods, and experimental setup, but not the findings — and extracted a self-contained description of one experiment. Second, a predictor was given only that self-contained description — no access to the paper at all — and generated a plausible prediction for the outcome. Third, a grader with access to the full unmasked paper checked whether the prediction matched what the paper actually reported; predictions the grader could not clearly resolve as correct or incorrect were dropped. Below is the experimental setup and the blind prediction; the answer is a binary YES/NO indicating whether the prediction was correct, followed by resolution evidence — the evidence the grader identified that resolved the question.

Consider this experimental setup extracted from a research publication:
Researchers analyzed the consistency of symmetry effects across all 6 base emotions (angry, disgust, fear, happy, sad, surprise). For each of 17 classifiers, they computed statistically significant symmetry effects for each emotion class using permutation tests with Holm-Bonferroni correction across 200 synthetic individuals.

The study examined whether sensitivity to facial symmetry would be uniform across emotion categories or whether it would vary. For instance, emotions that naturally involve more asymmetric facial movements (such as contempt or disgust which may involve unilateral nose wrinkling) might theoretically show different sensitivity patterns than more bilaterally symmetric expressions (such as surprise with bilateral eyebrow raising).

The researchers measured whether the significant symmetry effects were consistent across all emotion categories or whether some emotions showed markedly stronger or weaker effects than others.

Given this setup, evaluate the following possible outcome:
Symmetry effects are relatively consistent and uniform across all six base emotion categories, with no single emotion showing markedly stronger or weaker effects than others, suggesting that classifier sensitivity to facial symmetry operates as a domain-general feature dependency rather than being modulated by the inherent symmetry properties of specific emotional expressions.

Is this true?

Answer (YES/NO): NO